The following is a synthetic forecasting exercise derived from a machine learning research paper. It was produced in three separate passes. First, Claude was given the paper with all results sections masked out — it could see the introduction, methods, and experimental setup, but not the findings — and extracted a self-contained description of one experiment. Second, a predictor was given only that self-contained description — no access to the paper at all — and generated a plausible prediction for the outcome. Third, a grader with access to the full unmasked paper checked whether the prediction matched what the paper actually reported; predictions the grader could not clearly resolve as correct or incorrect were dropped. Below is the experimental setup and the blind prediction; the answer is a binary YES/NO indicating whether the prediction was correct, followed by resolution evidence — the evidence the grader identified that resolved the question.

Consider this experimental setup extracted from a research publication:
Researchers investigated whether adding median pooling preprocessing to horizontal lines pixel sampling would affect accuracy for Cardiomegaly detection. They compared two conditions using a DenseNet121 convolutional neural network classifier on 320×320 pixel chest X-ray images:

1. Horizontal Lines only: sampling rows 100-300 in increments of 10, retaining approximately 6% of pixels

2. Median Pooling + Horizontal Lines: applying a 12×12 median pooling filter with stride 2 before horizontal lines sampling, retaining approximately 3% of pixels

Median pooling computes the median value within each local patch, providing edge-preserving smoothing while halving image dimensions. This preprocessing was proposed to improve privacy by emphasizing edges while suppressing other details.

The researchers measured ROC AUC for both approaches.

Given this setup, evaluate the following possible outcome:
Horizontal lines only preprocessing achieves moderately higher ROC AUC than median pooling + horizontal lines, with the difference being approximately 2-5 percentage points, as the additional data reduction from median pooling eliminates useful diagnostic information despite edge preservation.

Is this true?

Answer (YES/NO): NO